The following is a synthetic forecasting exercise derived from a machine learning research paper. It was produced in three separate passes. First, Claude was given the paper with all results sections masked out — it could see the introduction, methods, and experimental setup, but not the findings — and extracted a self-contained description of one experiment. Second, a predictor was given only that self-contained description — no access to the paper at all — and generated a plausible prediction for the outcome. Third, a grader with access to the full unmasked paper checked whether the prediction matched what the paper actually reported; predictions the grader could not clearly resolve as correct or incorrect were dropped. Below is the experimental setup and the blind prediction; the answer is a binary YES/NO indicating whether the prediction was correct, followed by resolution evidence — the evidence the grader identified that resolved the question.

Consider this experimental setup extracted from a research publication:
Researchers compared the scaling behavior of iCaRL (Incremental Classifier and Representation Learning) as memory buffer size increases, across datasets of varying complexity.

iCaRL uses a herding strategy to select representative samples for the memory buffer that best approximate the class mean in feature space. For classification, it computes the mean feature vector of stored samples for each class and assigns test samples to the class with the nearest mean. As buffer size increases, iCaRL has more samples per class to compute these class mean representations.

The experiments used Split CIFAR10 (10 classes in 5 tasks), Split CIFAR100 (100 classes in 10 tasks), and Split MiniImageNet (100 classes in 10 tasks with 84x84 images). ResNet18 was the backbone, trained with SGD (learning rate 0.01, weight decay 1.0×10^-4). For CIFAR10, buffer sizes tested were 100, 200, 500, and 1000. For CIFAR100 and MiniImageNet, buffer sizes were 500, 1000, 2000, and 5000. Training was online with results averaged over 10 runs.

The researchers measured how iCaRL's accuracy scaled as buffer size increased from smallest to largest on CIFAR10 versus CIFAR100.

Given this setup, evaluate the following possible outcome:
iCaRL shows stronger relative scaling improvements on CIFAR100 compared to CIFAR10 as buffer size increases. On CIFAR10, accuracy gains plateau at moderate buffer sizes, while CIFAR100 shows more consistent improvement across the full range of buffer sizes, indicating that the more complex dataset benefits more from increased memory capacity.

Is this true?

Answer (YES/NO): NO